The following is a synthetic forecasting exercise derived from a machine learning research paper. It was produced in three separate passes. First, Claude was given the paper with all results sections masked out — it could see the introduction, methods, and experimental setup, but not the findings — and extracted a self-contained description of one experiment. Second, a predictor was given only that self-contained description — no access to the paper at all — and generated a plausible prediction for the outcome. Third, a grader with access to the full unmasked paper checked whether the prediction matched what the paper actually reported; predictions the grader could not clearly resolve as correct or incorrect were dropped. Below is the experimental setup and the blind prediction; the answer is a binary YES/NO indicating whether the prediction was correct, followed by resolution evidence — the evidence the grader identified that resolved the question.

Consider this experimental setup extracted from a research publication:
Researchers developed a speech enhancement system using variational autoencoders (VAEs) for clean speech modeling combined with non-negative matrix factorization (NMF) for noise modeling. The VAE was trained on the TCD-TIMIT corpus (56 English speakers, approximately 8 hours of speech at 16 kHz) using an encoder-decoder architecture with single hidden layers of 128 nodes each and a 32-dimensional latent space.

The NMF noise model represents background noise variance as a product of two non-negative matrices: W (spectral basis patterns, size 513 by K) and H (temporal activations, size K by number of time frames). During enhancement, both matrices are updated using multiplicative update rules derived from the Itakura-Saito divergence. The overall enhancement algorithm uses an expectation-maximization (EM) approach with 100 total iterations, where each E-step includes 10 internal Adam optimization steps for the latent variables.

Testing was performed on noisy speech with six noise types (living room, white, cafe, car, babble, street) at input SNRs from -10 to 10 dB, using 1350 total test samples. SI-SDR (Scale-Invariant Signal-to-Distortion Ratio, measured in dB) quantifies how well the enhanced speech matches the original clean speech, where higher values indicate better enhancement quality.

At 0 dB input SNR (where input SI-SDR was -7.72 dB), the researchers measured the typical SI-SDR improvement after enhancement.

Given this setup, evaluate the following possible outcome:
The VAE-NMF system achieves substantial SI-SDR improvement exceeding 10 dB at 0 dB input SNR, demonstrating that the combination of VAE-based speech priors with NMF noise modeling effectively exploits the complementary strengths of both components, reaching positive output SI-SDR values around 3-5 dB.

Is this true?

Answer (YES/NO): NO